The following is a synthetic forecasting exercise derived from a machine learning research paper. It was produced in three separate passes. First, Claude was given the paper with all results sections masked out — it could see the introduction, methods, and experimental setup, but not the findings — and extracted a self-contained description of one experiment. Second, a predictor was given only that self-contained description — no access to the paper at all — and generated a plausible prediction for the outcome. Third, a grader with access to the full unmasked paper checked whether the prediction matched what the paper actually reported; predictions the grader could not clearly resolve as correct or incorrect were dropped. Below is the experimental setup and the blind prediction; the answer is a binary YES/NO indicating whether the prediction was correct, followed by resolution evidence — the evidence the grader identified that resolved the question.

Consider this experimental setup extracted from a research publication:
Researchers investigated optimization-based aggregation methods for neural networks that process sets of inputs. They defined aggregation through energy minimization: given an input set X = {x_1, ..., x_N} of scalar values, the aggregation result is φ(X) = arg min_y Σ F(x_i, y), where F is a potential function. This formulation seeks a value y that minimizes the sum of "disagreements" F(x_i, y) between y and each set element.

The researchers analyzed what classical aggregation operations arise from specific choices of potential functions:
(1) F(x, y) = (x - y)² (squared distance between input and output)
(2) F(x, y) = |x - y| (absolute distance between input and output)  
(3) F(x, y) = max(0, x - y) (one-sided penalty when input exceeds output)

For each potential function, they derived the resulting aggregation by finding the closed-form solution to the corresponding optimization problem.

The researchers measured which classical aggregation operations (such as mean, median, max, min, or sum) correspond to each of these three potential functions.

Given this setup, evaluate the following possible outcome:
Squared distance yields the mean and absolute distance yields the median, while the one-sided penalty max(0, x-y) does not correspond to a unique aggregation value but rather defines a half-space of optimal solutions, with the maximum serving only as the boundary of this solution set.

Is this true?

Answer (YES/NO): NO